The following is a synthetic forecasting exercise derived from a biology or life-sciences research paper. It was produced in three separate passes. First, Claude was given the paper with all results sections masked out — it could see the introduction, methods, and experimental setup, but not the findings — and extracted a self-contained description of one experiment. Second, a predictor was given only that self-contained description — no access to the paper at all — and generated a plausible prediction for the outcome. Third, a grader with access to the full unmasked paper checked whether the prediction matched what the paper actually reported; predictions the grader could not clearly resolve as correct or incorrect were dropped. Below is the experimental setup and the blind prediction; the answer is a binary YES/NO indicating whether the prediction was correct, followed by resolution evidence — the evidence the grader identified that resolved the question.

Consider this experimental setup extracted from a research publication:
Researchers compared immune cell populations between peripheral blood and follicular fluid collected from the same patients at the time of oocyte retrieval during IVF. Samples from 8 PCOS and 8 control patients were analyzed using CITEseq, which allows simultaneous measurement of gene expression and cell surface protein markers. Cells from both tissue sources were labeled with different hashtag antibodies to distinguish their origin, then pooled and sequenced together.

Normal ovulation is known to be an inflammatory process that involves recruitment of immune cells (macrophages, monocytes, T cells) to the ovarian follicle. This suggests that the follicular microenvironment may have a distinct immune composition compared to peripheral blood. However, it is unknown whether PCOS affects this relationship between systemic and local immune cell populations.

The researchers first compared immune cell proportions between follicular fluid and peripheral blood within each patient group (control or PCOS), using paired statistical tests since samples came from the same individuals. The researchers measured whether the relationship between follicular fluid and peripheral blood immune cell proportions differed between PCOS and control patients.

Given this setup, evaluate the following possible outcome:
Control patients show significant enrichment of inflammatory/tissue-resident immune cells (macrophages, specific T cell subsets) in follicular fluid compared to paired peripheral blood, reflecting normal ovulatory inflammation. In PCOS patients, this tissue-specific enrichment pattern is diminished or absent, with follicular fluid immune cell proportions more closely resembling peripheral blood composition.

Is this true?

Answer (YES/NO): NO